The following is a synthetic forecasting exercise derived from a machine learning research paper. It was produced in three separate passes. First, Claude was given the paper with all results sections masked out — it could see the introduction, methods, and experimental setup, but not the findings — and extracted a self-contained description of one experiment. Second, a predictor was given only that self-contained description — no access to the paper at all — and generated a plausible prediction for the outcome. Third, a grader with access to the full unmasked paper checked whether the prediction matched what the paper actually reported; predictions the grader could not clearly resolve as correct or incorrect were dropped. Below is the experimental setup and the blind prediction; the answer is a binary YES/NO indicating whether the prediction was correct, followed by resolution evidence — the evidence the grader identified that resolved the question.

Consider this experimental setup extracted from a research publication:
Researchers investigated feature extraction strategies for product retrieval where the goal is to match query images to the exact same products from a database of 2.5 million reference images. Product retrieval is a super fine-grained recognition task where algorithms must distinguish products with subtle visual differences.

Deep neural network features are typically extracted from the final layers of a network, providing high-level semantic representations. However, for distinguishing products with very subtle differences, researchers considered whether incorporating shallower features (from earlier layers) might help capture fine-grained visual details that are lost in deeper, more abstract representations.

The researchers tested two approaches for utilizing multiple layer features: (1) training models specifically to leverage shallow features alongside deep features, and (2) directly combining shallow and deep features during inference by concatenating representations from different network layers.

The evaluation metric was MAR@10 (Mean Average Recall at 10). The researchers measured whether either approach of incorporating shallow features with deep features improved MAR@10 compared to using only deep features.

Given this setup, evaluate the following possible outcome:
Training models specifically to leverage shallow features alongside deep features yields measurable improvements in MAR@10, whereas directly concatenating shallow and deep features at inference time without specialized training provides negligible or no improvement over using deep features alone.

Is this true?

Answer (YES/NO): NO